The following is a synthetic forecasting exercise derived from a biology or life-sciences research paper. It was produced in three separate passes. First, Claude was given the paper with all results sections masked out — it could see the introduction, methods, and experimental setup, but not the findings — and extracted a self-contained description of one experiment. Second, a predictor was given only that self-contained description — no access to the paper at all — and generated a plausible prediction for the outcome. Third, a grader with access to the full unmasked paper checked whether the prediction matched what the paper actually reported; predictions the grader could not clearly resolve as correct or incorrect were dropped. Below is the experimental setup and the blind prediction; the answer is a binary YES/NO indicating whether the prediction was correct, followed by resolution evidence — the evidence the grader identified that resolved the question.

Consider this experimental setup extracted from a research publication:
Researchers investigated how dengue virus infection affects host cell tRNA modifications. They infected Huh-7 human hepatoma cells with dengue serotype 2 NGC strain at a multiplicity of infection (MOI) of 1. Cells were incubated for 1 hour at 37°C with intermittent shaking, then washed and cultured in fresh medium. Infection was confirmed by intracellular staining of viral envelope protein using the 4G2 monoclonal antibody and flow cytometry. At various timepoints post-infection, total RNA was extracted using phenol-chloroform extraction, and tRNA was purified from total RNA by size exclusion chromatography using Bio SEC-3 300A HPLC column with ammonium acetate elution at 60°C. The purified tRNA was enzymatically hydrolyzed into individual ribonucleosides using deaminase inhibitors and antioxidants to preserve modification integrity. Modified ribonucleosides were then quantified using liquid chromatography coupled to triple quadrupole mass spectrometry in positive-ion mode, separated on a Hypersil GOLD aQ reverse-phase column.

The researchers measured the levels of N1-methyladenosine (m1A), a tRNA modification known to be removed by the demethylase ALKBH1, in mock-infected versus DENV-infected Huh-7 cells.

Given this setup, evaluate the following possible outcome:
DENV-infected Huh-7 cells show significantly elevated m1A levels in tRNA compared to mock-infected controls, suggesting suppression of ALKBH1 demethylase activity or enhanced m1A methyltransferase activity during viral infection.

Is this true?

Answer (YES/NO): NO